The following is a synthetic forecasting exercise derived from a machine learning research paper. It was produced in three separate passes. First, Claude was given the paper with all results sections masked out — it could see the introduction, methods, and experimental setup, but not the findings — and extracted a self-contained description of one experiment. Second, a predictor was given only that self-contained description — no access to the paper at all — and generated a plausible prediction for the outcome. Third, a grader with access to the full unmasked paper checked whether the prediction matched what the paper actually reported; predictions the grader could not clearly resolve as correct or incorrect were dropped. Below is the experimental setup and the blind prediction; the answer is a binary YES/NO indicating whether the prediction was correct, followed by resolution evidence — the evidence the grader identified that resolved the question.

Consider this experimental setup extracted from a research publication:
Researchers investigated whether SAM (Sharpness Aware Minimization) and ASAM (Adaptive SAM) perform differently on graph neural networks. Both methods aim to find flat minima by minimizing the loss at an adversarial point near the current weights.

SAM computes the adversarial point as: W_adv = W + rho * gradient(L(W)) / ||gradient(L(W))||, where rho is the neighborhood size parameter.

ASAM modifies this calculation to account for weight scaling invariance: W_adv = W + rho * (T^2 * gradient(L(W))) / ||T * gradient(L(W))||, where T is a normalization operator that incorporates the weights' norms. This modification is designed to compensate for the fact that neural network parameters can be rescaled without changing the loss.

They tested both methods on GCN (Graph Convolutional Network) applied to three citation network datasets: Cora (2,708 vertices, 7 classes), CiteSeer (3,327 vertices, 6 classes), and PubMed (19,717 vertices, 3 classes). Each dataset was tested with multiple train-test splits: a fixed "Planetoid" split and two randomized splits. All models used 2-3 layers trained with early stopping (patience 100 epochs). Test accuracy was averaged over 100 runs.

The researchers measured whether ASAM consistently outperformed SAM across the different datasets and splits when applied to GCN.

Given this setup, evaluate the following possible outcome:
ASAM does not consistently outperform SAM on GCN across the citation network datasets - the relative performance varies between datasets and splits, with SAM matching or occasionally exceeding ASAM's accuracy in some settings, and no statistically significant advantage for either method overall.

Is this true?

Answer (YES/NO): YES